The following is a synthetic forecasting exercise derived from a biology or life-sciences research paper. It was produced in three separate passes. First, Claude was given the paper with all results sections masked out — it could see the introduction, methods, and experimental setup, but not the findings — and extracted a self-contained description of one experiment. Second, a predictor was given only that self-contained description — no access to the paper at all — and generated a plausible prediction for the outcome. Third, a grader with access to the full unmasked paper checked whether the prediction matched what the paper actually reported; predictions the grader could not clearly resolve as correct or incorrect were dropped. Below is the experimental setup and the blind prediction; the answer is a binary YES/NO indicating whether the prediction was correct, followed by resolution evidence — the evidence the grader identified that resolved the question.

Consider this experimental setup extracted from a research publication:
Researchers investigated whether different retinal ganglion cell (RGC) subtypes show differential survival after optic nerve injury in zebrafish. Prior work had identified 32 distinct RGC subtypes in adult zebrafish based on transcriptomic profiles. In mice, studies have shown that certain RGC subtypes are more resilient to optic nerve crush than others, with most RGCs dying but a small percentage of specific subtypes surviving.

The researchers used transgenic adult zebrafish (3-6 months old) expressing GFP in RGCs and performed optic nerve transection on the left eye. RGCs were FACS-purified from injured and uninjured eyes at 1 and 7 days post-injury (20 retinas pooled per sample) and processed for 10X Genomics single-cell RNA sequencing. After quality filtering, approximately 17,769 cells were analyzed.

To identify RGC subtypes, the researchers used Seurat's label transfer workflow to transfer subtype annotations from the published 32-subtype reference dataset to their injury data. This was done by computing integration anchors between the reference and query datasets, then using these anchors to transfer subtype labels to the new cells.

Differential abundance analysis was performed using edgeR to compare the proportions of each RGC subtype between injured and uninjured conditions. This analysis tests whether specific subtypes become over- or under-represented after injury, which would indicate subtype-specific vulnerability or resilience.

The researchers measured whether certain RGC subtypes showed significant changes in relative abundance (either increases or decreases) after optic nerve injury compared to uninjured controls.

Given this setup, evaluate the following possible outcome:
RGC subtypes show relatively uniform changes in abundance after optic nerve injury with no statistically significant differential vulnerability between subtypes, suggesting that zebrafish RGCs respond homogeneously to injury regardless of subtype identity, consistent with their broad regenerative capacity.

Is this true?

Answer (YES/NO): NO